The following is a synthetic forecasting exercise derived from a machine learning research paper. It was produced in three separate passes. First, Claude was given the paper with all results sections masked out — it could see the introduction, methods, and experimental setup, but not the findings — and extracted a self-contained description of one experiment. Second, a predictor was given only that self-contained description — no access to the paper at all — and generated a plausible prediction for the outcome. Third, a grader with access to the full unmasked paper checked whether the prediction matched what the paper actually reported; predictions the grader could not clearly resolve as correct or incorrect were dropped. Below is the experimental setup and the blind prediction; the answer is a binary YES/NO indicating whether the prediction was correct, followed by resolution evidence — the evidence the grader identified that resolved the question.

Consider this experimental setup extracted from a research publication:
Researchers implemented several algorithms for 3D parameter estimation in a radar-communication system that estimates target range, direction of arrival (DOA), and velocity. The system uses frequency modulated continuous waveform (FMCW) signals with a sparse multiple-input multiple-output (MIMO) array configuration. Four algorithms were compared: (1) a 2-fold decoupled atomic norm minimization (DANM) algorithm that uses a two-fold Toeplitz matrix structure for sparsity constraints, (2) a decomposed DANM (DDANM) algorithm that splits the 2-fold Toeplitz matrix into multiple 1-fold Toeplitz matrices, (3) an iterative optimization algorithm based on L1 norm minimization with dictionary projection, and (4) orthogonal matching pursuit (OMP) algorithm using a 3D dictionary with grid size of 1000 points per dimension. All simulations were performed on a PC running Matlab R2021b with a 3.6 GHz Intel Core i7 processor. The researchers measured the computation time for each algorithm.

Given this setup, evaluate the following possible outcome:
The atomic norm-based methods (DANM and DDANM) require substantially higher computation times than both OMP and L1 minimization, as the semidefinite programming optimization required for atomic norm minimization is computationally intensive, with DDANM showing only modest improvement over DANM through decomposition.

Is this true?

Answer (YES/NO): NO